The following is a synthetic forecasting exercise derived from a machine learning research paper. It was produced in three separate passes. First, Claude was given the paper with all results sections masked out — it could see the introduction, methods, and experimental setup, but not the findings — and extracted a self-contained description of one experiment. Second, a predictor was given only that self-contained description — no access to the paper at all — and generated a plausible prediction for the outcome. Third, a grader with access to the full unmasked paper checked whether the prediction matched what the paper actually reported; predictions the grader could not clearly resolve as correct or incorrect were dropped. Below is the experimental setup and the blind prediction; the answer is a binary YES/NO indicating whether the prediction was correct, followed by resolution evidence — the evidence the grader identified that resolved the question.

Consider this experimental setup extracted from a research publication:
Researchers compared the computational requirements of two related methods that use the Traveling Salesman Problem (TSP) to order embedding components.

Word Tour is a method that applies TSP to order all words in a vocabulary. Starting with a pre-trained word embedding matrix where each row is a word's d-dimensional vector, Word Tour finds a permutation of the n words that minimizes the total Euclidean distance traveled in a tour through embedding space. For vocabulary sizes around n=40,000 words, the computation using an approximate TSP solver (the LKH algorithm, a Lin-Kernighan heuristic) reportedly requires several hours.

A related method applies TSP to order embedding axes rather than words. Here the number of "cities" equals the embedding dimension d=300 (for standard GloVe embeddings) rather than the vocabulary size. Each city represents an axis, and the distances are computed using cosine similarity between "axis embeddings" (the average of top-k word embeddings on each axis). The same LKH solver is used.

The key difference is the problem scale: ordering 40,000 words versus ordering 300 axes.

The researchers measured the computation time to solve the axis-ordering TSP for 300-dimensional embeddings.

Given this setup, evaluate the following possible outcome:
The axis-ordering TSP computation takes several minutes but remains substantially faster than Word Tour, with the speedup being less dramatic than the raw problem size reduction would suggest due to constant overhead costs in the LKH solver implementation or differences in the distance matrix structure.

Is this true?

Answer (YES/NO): NO